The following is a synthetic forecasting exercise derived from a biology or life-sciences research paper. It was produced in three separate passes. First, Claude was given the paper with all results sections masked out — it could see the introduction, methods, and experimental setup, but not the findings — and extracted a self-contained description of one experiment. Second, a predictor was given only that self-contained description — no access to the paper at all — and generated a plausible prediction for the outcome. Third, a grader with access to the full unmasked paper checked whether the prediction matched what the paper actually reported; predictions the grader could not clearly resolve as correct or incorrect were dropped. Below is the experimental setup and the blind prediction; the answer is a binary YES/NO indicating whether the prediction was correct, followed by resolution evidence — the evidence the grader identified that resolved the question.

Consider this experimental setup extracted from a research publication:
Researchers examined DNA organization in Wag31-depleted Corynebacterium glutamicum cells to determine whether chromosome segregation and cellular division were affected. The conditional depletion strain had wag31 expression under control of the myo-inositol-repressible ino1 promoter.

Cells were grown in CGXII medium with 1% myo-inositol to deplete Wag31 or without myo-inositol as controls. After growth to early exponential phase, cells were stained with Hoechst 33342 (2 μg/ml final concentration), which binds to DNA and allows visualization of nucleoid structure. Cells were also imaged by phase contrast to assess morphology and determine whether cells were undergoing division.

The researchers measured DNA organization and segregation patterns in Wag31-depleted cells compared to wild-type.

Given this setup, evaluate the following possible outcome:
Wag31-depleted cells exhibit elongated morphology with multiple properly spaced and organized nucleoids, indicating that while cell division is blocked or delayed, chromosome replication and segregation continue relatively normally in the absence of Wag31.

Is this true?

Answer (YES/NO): NO